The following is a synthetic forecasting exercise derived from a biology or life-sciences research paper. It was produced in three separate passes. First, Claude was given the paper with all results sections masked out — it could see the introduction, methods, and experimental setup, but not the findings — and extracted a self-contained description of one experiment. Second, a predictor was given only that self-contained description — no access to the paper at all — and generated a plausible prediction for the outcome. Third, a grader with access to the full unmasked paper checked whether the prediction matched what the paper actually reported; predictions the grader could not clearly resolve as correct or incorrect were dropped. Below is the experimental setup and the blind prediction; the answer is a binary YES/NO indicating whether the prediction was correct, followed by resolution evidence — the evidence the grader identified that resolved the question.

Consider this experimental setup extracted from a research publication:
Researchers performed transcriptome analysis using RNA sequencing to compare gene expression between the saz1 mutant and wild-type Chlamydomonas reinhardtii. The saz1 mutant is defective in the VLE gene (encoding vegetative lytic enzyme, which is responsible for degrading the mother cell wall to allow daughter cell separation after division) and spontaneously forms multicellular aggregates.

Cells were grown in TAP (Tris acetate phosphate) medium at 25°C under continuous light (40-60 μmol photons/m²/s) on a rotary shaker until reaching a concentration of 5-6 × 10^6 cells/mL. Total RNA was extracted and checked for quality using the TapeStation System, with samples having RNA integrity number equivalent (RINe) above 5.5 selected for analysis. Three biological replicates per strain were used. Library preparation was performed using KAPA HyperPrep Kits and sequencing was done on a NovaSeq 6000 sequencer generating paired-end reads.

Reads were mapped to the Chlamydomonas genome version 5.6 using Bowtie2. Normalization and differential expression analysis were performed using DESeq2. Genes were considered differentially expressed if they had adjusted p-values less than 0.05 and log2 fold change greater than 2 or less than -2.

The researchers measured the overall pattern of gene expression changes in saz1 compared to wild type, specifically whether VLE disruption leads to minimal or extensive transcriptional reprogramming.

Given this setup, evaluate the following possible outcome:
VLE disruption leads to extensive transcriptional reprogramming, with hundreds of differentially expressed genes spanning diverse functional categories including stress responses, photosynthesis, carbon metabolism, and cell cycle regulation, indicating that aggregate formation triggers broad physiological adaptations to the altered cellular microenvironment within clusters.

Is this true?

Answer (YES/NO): NO